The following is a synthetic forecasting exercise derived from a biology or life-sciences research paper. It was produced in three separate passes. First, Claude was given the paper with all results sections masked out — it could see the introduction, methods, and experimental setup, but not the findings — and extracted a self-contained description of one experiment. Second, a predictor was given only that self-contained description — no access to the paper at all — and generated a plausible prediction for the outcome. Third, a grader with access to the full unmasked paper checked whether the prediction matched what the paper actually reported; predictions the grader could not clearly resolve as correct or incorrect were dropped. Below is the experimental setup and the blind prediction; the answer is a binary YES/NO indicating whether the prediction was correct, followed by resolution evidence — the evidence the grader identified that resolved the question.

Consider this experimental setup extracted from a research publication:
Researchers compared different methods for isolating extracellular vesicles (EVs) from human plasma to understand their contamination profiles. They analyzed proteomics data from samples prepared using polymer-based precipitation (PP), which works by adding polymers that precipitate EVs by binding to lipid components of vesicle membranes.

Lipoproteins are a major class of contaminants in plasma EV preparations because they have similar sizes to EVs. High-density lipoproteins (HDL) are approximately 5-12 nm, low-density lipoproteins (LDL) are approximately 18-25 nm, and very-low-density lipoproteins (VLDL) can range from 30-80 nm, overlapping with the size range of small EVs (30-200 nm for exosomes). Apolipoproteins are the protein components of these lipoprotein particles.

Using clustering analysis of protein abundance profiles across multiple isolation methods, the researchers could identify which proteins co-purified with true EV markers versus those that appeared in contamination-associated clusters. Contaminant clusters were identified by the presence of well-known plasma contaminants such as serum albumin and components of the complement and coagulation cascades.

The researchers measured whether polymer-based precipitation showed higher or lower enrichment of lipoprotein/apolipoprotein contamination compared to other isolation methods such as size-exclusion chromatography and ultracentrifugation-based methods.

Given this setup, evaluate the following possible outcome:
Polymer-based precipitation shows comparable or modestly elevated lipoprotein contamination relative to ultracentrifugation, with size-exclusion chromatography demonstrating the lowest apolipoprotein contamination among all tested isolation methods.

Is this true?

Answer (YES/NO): NO